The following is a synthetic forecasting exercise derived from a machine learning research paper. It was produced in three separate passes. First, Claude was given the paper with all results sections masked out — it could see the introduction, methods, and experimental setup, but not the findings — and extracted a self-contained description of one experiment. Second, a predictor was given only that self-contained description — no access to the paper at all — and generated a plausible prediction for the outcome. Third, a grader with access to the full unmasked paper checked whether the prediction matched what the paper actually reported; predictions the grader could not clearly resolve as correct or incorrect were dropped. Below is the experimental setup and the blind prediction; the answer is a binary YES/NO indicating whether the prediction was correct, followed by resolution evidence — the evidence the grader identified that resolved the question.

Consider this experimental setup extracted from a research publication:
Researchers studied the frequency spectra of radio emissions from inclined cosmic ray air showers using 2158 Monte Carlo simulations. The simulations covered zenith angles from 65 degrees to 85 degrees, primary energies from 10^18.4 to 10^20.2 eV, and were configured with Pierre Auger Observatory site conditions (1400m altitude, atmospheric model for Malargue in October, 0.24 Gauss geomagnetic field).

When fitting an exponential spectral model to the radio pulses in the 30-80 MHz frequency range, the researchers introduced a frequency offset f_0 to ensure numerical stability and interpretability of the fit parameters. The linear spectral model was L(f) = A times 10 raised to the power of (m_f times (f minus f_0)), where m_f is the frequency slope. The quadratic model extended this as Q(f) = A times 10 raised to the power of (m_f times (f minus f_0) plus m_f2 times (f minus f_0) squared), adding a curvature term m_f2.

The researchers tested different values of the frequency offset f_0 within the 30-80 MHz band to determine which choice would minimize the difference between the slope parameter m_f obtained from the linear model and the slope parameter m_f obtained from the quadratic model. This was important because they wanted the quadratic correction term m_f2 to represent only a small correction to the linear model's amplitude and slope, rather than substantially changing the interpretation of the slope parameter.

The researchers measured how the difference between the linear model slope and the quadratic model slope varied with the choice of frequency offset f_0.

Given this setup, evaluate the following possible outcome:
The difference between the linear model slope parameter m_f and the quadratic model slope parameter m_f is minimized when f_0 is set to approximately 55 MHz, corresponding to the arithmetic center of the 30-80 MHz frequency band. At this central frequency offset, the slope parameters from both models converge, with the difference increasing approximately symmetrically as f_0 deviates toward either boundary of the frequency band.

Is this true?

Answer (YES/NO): YES